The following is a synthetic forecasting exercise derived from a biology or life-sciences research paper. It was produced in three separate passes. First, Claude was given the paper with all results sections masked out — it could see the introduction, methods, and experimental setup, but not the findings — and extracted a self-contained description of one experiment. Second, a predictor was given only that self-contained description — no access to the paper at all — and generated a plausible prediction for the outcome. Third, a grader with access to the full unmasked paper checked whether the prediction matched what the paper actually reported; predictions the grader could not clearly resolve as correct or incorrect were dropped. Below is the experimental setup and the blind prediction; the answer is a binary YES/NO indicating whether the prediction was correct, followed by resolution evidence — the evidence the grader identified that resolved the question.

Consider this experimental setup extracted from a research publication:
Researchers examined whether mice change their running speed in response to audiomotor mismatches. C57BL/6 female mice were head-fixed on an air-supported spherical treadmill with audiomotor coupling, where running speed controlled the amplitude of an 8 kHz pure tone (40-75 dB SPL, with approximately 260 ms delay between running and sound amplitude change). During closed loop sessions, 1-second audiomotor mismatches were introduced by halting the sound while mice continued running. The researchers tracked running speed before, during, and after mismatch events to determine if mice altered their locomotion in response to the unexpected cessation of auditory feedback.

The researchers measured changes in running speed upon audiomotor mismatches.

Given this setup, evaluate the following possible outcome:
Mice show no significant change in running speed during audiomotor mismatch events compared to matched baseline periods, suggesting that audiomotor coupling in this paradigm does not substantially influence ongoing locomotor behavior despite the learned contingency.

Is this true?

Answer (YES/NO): YES